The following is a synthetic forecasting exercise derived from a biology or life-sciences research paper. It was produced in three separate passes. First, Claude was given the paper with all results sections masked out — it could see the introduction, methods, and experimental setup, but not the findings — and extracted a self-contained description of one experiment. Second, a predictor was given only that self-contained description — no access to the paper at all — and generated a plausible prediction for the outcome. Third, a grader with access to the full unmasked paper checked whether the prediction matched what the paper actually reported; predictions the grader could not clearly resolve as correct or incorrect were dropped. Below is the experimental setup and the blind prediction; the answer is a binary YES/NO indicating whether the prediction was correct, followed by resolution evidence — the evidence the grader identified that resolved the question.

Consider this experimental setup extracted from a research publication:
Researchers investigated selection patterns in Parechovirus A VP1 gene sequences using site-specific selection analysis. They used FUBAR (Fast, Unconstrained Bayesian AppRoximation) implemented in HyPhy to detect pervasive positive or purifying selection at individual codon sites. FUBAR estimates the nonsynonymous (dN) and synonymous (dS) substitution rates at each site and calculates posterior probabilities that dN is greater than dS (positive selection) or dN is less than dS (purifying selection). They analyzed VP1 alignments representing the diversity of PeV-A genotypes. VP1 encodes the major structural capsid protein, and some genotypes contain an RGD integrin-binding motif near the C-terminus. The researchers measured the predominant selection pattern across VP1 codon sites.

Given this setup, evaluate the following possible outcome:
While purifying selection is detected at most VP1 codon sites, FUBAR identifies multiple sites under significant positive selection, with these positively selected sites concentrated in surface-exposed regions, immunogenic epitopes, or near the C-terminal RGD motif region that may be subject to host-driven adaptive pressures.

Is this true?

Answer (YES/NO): NO